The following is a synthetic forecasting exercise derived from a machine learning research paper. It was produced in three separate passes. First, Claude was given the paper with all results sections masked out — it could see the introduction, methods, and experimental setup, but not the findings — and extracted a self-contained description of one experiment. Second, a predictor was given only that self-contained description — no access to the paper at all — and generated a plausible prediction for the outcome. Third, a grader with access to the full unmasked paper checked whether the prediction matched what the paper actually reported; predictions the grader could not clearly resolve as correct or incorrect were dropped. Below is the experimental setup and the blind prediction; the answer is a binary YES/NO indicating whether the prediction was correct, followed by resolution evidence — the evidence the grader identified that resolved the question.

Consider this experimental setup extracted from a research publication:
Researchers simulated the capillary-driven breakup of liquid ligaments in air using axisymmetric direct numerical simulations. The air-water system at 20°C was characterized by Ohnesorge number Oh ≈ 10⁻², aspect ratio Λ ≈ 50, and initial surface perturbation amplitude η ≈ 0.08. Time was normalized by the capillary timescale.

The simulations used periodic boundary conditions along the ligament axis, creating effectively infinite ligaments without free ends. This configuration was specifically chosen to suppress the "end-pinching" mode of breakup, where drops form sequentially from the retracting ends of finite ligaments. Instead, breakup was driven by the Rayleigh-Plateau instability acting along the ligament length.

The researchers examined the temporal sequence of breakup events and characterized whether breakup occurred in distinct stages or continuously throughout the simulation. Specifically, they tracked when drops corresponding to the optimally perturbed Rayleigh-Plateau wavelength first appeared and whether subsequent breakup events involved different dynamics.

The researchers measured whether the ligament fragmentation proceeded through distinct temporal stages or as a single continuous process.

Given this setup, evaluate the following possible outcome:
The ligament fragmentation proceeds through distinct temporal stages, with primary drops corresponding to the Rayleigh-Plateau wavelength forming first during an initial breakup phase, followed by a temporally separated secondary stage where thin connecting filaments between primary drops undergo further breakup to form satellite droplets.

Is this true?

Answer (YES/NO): NO